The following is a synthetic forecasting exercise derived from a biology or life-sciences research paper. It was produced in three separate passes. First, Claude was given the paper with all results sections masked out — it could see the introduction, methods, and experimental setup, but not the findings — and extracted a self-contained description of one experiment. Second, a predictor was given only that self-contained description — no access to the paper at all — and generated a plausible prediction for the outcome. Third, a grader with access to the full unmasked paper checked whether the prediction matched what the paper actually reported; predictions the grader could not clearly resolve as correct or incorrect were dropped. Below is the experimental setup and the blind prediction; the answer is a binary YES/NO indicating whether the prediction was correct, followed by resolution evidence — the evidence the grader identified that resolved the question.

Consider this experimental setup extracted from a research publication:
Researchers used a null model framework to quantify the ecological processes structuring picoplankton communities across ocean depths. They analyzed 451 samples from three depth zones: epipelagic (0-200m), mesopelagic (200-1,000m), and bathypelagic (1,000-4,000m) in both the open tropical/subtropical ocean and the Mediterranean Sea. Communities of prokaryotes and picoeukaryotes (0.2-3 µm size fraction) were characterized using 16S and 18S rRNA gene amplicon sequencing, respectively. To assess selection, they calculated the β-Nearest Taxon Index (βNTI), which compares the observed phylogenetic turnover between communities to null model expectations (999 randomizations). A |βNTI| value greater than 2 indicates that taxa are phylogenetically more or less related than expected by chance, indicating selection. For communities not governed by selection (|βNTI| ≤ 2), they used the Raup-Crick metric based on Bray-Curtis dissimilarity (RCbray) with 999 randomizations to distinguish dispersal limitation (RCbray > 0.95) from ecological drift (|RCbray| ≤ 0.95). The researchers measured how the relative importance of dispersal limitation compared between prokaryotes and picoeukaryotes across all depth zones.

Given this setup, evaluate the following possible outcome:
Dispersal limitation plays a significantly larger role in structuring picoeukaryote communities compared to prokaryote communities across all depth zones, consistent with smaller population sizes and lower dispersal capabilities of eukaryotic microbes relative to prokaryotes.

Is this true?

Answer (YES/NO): YES